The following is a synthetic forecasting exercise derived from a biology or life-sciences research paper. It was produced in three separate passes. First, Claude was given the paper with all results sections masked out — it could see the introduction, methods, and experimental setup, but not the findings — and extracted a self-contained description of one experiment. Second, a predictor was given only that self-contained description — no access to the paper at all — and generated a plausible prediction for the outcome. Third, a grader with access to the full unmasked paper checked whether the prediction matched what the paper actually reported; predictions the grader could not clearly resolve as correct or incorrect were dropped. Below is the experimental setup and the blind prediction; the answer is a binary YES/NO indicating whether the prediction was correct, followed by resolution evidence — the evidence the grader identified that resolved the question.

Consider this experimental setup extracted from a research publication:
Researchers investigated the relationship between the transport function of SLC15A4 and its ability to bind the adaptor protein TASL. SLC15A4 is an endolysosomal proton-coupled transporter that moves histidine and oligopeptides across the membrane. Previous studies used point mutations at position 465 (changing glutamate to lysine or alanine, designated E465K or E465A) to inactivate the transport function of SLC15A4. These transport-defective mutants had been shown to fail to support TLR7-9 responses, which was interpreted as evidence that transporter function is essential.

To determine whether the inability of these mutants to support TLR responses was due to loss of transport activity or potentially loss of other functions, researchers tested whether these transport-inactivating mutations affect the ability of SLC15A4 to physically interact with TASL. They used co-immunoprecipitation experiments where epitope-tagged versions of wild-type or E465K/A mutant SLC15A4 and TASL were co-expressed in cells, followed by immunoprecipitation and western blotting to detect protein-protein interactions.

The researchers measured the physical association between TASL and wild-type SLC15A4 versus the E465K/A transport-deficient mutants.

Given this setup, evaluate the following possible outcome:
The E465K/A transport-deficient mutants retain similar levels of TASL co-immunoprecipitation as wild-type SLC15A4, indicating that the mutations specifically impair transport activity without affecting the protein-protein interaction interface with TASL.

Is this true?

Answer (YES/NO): NO